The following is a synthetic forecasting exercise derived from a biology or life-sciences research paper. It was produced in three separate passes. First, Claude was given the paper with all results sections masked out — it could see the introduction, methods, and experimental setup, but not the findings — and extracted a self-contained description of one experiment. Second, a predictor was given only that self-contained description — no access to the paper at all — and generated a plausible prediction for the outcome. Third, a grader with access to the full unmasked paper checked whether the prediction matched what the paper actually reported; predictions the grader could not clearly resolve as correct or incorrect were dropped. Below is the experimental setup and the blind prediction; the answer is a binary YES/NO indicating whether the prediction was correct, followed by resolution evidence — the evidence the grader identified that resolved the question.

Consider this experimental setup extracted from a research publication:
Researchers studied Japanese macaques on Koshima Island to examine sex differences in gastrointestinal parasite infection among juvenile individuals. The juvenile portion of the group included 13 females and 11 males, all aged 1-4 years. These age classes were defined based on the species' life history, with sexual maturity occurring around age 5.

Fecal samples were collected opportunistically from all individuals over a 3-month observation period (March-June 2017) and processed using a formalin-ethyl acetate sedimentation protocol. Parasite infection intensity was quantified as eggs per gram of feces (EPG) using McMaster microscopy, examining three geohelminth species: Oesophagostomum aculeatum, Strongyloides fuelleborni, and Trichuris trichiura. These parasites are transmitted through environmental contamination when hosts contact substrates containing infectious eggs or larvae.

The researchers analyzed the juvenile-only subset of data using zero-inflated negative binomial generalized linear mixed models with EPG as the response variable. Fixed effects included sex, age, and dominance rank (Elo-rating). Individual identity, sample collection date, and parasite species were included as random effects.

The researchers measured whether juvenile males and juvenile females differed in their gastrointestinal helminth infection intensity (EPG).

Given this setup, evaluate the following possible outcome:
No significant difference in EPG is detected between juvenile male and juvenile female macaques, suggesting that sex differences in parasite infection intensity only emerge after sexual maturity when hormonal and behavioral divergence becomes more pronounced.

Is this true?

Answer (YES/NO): NO